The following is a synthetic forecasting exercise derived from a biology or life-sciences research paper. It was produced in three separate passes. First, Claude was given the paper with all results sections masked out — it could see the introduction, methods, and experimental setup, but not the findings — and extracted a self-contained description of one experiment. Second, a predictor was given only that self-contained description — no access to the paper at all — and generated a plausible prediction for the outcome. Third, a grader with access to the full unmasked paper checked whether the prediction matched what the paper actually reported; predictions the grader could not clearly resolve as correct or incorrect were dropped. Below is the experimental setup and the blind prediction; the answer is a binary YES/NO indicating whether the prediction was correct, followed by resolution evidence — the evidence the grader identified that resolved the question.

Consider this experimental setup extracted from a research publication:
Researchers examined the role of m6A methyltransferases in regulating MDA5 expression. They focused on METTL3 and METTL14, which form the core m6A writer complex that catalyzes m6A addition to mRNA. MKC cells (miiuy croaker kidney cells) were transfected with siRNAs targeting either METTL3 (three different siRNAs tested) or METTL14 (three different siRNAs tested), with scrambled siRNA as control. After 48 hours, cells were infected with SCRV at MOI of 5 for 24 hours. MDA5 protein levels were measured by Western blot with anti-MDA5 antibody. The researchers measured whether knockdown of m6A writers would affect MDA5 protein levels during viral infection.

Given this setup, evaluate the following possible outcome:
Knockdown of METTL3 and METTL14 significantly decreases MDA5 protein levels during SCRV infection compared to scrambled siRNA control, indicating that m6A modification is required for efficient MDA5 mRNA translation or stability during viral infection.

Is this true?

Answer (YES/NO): NO